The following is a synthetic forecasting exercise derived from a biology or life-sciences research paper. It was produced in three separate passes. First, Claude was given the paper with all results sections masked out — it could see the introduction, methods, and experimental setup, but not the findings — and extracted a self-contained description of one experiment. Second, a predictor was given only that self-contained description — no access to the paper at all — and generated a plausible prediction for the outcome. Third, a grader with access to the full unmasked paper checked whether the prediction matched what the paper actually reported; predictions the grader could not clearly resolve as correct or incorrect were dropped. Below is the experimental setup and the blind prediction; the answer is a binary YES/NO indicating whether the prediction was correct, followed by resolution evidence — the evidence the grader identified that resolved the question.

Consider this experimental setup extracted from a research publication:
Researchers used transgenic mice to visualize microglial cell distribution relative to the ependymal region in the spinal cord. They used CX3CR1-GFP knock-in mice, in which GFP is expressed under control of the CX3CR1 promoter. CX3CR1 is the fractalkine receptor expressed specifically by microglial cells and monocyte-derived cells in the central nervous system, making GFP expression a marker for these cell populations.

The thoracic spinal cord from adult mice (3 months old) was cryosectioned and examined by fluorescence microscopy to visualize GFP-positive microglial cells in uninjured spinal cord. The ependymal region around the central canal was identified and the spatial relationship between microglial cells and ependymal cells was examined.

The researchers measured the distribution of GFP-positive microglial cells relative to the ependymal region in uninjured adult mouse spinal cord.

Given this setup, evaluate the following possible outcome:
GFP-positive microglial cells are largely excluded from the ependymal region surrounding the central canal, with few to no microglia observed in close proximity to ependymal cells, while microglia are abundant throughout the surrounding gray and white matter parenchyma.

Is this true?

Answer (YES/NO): NO